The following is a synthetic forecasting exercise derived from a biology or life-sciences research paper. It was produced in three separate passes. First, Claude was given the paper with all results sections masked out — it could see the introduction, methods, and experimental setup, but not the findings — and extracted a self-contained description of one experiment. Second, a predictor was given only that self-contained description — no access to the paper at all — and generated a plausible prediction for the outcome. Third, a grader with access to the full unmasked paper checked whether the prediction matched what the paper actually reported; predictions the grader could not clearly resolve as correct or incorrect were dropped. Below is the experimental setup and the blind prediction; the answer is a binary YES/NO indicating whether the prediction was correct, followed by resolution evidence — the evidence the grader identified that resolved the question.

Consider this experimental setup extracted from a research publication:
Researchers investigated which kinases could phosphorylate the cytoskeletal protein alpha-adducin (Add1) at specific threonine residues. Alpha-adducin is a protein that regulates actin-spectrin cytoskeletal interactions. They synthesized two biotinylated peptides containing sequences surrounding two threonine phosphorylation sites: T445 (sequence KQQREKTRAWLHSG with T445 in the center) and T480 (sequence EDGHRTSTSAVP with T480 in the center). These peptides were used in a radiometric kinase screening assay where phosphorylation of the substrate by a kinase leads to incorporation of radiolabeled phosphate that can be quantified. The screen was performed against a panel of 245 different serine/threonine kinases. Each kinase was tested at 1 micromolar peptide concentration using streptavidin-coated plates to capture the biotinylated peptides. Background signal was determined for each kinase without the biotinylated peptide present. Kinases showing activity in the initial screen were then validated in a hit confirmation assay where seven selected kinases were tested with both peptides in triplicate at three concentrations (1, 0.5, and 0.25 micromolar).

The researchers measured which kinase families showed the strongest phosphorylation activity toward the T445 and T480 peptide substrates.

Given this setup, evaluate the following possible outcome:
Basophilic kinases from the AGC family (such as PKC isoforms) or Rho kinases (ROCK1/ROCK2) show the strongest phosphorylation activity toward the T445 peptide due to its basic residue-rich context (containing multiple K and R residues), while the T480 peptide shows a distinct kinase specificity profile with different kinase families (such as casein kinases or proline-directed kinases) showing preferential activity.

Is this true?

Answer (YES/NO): NO